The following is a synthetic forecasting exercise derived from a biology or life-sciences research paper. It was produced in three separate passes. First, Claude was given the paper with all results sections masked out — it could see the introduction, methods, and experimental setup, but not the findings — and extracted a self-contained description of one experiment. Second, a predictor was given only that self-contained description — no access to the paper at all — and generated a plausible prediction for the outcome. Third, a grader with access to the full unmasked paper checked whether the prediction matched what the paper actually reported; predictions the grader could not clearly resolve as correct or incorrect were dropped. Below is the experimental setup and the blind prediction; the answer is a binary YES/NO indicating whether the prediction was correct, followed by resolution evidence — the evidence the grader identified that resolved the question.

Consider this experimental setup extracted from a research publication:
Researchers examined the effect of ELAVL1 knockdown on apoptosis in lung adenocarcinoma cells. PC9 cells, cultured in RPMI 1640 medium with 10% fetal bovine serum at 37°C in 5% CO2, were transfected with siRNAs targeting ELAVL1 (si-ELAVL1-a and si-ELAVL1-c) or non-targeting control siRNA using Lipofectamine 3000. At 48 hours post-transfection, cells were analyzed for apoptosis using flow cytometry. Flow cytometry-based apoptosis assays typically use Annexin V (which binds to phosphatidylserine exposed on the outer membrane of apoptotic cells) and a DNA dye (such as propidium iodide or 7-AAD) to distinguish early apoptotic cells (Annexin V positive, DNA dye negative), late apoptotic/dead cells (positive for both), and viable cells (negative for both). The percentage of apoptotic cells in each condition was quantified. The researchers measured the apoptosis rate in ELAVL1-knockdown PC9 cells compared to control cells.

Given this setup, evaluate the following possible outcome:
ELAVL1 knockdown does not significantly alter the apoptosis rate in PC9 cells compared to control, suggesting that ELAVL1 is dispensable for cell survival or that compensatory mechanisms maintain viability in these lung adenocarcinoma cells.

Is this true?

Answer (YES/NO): NO